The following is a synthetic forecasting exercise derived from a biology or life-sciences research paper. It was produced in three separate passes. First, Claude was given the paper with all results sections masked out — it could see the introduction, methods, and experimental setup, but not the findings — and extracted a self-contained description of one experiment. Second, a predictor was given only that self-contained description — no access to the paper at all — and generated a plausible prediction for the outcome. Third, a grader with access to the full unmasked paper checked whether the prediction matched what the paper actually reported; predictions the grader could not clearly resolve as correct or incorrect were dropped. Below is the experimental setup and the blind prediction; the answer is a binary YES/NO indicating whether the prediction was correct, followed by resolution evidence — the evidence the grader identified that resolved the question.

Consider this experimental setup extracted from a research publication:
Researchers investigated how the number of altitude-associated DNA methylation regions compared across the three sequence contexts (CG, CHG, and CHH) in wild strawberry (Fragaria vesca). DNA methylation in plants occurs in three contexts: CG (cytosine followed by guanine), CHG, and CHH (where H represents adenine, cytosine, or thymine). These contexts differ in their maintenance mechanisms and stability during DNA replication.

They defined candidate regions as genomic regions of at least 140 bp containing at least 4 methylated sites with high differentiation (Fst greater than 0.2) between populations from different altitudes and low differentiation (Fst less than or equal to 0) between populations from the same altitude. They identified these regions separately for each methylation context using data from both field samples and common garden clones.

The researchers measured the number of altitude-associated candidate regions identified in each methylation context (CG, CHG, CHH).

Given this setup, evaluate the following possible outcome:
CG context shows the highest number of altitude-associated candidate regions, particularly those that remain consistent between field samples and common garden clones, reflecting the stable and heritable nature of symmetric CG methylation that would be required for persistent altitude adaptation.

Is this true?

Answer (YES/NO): NO